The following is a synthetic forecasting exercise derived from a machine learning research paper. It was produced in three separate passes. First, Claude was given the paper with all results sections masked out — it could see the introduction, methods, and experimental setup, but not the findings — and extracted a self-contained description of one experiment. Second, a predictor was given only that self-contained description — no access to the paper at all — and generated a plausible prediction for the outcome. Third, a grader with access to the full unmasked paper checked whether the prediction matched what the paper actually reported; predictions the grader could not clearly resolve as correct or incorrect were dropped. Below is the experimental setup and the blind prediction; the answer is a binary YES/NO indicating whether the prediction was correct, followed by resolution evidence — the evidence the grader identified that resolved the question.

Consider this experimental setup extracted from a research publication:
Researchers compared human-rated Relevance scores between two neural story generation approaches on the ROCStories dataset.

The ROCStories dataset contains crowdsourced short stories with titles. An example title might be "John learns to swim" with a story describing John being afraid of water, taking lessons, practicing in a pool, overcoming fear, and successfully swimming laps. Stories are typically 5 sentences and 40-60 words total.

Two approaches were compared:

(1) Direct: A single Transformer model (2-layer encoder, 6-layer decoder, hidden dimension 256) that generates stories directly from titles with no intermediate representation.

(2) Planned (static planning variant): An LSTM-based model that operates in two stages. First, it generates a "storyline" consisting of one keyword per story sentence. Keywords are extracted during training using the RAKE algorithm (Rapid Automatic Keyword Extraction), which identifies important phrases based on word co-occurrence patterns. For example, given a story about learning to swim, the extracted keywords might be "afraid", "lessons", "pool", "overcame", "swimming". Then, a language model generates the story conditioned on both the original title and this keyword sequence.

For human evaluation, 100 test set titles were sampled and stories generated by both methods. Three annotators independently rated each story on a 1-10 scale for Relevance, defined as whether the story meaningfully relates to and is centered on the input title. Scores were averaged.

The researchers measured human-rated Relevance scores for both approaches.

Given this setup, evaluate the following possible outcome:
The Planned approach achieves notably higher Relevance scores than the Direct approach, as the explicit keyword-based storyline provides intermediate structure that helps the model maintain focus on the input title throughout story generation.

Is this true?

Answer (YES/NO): NO